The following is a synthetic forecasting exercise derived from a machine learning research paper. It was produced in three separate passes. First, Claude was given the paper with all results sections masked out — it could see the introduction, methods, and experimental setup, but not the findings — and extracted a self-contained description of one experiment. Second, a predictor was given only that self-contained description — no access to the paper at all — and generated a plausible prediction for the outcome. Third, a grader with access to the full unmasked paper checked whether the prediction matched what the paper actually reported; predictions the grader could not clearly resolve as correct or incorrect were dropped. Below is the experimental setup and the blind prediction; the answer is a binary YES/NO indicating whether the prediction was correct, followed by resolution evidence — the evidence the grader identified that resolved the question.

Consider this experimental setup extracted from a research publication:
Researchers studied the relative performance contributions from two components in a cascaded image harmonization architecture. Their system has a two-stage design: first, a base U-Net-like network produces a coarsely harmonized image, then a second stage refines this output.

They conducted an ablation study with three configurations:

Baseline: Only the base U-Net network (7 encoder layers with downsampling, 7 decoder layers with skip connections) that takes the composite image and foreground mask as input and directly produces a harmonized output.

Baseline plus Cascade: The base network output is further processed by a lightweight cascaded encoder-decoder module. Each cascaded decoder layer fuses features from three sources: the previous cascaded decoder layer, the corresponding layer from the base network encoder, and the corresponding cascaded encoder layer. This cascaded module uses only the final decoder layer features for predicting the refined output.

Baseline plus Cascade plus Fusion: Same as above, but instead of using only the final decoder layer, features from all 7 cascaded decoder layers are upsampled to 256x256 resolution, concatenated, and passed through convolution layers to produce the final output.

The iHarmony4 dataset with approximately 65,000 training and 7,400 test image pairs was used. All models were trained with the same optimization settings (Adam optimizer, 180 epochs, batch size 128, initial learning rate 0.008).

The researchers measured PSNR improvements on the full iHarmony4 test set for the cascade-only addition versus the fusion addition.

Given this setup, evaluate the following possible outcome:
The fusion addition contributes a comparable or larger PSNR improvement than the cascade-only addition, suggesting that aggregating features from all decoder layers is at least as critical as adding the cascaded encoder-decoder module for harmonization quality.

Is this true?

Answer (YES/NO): NO